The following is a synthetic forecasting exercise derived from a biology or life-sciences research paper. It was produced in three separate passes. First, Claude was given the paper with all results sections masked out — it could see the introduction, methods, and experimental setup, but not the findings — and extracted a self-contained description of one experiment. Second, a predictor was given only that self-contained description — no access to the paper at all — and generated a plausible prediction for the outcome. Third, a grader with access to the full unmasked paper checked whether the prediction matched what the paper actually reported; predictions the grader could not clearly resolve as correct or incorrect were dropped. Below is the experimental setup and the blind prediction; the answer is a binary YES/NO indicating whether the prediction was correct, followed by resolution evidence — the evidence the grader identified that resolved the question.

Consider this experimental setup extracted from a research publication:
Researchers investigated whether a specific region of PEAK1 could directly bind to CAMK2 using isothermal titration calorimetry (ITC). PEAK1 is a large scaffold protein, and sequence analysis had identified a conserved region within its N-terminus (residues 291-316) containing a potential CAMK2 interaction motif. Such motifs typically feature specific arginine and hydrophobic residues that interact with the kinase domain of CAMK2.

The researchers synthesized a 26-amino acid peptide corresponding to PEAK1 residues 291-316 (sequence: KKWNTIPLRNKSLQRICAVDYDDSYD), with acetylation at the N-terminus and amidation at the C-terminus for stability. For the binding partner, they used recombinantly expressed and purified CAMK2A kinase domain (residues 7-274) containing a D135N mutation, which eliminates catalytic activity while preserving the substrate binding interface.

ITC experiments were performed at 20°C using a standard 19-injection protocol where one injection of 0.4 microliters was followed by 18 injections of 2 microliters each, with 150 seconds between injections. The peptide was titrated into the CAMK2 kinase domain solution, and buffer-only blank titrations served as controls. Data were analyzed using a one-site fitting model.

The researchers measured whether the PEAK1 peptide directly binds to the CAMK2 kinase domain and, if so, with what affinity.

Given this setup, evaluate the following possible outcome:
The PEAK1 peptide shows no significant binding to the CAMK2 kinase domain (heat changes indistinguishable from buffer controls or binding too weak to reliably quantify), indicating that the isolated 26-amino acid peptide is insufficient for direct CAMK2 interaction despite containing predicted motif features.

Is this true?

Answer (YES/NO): NO